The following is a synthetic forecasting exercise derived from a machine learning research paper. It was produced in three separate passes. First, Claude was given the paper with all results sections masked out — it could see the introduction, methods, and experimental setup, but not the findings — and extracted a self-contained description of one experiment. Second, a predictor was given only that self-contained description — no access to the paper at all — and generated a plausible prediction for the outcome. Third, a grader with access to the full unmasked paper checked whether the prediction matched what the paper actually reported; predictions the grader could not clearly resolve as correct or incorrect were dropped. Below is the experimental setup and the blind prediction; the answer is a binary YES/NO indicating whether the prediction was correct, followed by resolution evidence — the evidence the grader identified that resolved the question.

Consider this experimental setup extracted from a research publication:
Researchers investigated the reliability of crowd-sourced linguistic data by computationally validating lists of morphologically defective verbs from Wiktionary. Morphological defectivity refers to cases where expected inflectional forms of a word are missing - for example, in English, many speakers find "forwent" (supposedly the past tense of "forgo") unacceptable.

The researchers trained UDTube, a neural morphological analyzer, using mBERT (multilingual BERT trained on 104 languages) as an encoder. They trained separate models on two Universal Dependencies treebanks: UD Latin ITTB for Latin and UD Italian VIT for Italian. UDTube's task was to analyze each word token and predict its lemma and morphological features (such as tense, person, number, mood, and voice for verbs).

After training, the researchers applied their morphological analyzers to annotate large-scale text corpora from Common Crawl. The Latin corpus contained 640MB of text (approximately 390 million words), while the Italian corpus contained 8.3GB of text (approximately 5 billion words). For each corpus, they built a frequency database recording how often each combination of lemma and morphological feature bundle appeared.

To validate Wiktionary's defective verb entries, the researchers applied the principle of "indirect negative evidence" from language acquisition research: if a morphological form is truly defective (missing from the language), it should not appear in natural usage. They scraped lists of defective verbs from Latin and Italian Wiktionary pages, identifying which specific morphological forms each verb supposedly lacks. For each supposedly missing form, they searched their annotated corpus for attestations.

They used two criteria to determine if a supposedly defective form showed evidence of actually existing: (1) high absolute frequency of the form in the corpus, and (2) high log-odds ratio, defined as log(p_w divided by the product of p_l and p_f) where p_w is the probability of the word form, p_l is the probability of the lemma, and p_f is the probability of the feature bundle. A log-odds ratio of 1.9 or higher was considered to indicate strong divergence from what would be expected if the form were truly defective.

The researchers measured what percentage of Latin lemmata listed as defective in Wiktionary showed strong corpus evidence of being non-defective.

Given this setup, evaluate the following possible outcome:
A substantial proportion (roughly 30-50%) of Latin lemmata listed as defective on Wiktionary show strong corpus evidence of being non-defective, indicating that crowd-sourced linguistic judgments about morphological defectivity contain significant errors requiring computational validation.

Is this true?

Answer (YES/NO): NO